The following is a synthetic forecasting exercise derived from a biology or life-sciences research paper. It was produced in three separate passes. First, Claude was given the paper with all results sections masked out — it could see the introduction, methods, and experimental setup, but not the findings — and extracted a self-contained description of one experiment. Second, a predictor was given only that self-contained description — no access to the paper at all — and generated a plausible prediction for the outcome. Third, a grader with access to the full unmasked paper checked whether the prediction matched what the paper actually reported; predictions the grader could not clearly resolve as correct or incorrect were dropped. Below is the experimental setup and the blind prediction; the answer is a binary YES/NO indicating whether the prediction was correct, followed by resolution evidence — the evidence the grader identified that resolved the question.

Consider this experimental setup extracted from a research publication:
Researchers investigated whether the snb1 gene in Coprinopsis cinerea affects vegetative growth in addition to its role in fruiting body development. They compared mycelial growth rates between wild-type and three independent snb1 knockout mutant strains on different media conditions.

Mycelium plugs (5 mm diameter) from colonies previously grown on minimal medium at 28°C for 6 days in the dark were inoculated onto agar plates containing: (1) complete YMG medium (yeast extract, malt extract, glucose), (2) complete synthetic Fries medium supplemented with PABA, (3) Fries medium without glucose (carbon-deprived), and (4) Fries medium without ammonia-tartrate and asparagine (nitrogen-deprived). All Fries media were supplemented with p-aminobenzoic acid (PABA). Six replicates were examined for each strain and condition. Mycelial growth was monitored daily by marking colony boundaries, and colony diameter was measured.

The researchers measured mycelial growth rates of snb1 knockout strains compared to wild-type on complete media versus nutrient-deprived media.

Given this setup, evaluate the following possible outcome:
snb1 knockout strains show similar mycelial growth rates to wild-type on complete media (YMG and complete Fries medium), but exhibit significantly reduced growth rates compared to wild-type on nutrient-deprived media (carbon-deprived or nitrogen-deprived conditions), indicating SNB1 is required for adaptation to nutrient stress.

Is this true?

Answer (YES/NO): NO